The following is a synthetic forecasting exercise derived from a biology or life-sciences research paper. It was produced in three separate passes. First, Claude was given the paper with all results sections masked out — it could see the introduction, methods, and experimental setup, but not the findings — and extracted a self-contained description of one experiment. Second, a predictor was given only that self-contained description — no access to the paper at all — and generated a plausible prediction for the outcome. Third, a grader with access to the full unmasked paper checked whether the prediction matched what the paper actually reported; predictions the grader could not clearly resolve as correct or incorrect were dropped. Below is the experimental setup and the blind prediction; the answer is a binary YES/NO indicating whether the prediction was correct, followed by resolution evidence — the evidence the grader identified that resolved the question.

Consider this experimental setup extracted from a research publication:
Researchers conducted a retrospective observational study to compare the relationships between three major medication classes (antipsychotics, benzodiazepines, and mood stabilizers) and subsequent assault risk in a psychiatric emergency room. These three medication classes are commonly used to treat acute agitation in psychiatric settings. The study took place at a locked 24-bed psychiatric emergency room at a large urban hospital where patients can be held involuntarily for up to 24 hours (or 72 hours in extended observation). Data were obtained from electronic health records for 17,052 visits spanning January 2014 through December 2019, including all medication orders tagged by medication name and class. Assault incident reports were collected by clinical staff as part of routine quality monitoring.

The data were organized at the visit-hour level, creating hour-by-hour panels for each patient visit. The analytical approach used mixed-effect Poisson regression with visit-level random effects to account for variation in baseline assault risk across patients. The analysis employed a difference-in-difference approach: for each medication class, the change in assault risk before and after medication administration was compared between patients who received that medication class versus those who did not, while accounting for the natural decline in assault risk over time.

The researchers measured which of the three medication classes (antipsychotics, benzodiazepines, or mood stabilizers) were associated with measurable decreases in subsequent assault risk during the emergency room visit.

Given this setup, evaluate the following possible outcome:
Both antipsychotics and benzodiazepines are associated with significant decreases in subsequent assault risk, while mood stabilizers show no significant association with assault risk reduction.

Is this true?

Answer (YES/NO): NO